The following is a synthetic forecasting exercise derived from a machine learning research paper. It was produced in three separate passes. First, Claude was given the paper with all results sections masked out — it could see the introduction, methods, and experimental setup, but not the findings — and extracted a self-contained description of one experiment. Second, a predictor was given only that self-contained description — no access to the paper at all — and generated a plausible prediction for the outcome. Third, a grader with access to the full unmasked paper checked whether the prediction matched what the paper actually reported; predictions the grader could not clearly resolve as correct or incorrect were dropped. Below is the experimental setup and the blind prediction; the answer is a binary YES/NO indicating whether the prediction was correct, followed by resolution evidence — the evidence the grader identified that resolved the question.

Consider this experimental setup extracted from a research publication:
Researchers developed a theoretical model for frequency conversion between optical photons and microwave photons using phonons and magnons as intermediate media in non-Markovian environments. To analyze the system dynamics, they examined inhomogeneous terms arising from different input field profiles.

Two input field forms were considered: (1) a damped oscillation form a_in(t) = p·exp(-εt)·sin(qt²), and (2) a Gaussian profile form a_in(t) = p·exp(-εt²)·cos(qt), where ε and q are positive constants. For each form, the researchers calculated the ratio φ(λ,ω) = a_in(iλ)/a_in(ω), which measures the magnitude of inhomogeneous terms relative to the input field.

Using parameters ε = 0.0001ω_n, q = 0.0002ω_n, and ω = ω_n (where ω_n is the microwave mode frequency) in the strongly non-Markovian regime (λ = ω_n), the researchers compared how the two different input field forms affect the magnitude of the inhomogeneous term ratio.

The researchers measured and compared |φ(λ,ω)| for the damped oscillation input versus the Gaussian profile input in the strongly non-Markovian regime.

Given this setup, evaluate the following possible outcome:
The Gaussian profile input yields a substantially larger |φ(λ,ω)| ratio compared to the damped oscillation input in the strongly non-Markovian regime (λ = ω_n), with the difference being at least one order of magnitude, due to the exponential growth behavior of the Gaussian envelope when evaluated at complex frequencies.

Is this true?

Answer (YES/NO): NO